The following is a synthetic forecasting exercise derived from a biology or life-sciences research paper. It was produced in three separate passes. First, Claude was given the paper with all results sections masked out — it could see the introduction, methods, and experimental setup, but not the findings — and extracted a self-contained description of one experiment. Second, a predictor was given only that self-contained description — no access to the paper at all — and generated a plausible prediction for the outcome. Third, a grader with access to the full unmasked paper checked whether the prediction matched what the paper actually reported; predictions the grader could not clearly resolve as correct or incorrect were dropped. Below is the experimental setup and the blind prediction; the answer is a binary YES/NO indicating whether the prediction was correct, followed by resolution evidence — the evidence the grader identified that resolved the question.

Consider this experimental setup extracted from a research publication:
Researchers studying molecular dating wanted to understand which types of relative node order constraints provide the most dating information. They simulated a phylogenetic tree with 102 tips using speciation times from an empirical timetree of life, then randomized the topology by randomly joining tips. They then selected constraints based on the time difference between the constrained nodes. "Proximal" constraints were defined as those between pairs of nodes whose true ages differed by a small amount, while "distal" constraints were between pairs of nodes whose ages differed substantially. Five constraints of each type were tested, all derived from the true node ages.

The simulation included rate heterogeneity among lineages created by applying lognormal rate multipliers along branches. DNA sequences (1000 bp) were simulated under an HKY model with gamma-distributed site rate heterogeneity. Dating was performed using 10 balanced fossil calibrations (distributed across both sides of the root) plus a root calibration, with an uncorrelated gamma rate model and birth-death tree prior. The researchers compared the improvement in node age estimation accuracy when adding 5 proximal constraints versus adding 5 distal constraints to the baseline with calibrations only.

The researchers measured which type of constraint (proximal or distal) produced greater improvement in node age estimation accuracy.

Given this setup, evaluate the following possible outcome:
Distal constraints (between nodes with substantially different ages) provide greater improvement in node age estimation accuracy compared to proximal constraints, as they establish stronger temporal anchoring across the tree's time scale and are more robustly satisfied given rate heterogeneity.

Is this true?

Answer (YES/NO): YES